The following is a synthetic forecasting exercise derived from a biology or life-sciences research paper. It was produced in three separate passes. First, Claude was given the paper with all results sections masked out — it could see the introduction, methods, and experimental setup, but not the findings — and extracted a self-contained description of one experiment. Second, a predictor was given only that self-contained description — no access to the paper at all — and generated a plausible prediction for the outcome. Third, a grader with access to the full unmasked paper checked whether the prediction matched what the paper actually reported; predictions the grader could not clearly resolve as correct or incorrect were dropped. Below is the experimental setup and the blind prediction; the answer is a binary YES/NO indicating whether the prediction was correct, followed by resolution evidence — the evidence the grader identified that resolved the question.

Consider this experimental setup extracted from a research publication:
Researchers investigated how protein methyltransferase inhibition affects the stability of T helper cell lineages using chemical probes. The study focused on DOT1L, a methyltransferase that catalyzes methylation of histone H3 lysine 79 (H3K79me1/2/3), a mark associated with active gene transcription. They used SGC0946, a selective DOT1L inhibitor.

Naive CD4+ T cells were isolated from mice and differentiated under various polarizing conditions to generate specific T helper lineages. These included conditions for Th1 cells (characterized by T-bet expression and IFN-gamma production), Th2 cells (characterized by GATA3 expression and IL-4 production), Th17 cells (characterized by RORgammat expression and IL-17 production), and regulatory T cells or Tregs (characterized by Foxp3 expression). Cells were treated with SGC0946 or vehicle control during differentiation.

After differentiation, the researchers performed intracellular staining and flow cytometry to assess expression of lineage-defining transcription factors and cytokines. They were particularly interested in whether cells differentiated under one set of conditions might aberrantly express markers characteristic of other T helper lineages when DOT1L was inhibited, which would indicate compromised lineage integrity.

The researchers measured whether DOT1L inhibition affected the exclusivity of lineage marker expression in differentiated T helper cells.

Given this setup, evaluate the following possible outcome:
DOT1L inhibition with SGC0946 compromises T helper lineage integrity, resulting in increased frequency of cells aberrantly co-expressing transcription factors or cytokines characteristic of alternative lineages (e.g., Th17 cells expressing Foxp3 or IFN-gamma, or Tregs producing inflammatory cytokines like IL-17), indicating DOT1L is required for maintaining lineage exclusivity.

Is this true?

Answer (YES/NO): NO